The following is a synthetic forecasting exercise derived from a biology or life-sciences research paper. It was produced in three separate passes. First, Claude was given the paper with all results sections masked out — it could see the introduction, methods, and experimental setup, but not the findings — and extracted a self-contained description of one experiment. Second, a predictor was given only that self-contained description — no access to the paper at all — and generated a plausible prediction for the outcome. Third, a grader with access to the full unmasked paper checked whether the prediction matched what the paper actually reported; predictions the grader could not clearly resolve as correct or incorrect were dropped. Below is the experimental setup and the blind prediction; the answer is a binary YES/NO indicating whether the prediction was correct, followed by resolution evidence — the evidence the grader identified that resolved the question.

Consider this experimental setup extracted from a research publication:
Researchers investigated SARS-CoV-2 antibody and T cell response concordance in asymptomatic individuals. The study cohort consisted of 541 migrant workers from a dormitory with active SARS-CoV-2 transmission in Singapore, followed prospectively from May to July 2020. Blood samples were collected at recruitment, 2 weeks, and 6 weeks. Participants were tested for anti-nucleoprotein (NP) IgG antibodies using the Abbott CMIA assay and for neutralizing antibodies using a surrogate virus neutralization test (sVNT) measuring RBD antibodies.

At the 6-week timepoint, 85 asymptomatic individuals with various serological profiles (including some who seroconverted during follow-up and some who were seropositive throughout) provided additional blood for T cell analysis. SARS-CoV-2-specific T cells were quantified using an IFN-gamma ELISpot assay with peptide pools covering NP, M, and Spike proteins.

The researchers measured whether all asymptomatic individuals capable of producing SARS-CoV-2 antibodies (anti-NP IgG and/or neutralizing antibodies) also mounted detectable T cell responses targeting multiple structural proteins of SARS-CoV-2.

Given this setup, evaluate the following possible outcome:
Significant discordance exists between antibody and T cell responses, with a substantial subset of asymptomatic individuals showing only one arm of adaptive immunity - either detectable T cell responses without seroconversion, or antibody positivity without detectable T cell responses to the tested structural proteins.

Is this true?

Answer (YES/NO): NO